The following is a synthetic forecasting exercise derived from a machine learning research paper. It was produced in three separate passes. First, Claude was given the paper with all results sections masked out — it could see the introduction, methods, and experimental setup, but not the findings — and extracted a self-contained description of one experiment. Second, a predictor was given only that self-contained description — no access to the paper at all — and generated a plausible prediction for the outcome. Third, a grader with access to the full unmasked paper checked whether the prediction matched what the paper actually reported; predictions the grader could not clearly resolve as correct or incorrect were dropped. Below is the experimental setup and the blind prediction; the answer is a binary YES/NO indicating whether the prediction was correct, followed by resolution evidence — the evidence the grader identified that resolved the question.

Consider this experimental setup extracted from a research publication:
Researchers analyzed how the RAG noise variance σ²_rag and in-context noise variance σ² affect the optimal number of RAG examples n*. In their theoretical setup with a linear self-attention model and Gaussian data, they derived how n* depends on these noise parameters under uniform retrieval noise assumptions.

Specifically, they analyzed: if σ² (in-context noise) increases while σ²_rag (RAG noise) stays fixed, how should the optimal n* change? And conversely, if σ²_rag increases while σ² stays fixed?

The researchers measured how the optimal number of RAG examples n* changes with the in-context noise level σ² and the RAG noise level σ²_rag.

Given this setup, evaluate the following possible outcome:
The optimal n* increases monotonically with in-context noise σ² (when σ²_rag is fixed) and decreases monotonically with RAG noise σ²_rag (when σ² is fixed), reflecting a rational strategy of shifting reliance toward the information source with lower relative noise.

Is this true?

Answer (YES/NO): YES